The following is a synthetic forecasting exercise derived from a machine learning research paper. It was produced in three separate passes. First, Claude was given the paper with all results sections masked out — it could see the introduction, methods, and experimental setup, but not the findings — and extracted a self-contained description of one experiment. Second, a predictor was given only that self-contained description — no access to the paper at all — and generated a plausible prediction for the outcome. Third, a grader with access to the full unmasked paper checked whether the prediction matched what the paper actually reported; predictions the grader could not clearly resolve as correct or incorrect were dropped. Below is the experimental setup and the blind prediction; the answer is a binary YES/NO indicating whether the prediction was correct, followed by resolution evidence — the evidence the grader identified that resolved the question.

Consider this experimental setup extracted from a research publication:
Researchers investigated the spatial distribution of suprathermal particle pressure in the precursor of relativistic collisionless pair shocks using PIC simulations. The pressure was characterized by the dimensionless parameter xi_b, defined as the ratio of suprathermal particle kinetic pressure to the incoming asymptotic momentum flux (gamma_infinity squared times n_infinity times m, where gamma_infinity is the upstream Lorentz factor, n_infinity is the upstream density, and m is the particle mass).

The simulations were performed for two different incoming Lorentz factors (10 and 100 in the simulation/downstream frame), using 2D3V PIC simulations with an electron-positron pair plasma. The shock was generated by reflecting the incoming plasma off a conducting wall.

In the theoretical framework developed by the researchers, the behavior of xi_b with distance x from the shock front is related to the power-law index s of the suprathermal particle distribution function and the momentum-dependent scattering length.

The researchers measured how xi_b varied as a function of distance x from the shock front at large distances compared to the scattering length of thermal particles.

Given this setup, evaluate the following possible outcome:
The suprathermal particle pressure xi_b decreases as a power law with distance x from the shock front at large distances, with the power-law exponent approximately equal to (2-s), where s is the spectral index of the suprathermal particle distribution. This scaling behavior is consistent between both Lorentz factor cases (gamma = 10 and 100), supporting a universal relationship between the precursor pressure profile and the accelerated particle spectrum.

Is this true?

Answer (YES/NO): NO